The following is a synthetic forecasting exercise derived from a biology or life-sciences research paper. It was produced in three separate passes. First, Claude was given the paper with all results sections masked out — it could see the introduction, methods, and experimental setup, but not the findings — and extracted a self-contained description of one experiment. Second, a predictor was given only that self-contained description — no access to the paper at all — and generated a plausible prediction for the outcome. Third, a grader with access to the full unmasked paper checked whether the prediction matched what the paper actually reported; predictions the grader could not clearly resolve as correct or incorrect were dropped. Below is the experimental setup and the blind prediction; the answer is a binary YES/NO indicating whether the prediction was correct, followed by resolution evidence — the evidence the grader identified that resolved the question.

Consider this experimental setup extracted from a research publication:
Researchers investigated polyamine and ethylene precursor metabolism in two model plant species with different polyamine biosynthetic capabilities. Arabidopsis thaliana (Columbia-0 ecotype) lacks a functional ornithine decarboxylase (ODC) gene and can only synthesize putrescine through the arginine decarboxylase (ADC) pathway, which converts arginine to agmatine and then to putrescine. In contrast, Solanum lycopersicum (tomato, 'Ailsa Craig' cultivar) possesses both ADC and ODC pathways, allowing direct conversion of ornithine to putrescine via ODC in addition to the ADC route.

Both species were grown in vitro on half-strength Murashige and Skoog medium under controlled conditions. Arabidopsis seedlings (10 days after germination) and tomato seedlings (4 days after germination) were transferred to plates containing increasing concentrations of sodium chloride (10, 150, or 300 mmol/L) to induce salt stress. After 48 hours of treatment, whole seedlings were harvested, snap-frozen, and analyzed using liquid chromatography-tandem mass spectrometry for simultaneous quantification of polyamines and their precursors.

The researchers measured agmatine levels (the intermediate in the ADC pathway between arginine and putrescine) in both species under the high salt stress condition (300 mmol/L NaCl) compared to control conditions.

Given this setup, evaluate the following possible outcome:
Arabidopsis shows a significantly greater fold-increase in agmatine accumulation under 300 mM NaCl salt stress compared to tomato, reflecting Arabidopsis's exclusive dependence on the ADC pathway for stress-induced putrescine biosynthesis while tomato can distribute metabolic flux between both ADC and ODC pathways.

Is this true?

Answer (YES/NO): NO